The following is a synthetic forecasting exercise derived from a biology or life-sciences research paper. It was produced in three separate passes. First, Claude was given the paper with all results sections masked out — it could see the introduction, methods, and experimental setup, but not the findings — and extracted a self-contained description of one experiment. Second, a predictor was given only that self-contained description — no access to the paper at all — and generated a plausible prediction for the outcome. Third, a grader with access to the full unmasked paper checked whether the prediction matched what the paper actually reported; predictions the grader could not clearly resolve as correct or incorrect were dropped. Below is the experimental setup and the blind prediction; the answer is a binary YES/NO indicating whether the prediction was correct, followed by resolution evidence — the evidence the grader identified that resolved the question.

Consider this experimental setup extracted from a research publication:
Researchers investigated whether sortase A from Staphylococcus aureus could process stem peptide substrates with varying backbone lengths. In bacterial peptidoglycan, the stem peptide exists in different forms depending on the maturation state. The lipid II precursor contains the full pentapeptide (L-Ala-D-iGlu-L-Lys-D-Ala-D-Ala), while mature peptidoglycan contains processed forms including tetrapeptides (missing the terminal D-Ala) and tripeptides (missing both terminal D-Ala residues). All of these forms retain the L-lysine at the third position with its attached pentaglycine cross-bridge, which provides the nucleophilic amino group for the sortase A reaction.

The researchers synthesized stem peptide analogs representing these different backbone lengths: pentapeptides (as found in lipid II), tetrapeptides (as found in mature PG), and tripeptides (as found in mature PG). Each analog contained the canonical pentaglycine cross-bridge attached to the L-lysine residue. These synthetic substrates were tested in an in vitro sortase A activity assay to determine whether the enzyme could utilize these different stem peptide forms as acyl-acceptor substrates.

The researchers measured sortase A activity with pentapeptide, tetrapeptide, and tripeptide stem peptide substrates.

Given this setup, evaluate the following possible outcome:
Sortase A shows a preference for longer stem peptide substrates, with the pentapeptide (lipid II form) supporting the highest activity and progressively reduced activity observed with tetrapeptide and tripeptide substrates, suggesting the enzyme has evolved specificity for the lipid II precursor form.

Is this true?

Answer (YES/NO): NO